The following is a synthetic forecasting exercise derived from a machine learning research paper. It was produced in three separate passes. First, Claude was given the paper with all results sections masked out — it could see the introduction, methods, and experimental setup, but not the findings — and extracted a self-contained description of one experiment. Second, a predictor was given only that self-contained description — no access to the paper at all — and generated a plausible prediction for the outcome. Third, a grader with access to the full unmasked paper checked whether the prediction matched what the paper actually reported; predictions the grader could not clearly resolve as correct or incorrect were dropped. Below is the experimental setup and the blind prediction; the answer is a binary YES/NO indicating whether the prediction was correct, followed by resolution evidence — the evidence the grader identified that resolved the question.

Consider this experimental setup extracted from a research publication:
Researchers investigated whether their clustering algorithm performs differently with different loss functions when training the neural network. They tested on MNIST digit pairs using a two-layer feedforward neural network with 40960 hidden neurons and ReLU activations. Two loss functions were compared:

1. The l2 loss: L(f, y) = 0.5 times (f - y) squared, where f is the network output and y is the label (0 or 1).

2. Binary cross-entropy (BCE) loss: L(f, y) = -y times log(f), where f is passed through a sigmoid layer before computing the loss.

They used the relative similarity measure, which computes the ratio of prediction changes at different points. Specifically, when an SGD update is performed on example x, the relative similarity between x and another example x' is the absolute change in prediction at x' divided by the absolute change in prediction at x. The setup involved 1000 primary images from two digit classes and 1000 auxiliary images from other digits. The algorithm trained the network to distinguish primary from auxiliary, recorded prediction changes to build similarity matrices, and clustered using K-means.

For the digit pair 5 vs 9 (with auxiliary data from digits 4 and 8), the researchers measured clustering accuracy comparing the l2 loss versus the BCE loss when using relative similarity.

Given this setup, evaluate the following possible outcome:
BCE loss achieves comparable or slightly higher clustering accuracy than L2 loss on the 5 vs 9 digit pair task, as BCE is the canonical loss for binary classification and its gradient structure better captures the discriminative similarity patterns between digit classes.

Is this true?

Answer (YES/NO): NO